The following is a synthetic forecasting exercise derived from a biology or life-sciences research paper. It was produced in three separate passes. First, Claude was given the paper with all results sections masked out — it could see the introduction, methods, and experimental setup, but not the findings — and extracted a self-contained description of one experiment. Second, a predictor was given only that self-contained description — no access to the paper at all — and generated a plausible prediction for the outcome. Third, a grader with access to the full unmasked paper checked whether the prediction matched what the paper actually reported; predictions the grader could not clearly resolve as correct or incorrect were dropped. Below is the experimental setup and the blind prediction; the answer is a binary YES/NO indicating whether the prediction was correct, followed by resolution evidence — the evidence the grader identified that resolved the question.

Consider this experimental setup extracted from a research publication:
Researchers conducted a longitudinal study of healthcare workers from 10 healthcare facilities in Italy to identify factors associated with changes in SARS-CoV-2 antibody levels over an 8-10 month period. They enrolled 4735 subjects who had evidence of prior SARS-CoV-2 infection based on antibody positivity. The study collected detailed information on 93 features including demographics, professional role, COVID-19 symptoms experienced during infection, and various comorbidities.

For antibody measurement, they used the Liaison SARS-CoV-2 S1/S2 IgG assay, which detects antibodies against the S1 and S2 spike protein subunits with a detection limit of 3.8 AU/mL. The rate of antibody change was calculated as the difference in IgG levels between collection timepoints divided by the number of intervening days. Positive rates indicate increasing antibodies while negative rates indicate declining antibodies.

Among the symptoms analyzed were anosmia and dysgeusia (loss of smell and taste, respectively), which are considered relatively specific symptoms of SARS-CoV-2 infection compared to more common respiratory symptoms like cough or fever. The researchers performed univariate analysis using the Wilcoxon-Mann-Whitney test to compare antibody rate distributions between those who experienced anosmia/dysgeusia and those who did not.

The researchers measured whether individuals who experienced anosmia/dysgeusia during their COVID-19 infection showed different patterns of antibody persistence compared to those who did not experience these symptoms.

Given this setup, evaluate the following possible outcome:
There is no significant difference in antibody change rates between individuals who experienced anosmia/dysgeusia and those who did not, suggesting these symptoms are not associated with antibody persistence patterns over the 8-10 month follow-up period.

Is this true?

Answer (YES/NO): NO